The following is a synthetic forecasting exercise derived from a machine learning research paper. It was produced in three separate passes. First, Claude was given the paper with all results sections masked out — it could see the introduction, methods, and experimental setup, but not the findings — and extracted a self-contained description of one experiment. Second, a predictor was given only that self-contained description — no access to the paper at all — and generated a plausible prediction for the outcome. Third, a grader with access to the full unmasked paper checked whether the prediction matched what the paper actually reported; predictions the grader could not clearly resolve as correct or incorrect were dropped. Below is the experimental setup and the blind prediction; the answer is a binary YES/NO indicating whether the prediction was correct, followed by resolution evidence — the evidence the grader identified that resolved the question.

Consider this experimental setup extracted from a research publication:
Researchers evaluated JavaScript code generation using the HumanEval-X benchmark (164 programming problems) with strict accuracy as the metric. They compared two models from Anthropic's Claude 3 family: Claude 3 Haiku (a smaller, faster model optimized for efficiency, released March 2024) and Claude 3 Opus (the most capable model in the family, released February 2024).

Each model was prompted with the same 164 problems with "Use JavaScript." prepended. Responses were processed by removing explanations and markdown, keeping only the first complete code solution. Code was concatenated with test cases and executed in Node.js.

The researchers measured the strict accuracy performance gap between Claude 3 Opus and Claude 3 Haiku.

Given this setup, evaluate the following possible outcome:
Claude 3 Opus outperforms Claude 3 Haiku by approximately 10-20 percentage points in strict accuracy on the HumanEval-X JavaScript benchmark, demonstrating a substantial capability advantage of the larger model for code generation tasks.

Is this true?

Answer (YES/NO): YES